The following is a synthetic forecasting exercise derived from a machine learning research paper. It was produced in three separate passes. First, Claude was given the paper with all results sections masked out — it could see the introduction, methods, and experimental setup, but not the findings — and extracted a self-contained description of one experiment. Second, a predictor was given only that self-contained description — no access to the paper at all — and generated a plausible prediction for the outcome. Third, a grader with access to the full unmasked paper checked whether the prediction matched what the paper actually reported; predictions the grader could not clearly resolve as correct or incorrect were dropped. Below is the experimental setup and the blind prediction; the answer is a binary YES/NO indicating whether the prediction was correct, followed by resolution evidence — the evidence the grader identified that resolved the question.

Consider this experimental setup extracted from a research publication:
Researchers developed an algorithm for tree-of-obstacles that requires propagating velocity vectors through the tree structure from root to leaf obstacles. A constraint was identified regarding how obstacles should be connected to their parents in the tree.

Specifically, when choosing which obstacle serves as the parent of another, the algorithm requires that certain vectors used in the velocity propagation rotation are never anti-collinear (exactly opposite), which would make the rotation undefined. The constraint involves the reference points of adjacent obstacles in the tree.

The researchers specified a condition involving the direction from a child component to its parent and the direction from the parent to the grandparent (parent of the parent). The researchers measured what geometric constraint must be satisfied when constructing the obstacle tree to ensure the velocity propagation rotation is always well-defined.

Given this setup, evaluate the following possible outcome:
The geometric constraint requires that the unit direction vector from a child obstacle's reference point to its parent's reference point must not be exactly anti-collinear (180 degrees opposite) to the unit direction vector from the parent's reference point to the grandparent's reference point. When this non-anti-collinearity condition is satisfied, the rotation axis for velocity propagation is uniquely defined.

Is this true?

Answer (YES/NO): YES